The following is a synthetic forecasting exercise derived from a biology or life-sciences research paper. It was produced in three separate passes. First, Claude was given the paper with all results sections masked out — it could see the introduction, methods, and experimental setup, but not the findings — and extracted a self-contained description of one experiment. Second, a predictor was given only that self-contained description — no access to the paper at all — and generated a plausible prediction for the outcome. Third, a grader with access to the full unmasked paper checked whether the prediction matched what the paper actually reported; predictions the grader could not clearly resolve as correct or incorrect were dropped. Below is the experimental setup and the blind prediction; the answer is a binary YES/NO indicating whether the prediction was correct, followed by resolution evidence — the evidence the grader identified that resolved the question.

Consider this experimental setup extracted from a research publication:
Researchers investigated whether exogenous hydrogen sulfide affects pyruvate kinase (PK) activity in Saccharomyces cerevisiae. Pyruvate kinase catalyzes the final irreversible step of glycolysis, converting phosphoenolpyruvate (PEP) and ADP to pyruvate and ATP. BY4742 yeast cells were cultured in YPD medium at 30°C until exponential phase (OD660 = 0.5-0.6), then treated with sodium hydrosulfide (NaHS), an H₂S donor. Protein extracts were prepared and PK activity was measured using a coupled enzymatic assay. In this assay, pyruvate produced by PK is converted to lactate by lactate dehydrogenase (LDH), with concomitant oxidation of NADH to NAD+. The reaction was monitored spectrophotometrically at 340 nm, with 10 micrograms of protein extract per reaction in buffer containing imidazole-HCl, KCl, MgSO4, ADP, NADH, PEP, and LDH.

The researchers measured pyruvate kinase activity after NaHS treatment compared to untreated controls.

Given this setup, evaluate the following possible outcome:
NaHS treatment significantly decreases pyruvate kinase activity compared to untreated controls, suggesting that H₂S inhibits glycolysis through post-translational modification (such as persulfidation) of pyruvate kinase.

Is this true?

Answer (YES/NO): NO